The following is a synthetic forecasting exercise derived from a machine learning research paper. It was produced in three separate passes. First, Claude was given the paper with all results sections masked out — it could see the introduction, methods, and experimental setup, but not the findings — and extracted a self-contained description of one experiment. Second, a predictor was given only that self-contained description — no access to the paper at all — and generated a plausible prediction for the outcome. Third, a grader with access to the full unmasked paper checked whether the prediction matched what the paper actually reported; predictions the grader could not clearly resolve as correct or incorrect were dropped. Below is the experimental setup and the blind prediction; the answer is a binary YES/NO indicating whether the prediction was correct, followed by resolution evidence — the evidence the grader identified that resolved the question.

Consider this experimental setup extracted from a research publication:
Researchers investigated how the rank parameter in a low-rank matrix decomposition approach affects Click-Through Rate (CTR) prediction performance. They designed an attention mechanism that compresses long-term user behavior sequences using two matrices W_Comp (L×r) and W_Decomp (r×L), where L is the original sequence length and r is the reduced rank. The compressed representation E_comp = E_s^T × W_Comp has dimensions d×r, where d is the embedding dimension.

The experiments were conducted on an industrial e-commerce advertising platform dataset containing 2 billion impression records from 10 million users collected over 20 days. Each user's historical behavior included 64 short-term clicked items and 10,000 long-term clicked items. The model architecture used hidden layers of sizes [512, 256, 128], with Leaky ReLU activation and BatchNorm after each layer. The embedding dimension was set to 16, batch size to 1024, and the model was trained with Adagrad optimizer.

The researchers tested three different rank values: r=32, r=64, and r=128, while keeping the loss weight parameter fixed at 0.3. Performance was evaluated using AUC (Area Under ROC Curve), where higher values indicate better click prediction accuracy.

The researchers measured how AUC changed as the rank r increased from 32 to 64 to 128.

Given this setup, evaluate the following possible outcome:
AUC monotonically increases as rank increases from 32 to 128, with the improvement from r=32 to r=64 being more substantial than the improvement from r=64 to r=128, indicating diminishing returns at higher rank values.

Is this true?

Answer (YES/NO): NO